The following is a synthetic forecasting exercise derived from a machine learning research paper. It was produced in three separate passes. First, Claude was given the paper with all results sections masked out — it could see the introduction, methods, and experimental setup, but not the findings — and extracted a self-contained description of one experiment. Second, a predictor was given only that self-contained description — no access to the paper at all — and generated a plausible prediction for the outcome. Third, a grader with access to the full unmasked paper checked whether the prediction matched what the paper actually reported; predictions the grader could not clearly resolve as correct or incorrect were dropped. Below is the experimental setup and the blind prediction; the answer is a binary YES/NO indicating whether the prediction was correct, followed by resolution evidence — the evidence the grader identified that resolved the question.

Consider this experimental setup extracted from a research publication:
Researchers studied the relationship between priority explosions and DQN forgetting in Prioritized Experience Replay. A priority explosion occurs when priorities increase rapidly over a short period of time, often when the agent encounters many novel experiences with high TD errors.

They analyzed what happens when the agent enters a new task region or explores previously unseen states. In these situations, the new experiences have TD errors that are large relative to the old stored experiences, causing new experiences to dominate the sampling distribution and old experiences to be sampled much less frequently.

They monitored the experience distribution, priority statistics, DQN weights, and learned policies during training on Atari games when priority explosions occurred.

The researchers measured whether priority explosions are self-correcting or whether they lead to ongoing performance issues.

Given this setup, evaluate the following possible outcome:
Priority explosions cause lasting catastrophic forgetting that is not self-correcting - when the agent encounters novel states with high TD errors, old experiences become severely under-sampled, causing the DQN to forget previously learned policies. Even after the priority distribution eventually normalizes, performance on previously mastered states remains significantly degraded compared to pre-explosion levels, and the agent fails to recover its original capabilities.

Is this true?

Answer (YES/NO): YES